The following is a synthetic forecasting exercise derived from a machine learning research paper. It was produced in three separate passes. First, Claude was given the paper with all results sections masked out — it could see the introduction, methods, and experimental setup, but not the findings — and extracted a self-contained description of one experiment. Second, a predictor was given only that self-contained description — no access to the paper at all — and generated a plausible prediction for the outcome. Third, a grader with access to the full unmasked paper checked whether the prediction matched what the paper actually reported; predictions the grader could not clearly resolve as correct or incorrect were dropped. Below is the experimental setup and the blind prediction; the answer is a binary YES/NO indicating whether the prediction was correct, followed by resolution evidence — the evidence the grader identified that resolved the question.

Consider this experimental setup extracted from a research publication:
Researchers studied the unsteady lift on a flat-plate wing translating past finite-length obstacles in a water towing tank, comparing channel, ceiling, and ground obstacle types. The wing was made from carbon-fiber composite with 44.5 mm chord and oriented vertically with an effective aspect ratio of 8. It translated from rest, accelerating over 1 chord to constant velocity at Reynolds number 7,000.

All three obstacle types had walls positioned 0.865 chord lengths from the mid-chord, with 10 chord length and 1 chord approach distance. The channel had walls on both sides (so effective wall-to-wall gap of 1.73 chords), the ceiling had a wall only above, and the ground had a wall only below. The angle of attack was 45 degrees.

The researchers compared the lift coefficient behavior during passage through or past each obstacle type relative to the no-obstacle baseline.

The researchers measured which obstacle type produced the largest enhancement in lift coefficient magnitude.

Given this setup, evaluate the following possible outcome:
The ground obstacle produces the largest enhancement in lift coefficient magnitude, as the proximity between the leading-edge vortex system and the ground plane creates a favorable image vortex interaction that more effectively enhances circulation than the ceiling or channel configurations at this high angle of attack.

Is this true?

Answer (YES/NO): NO